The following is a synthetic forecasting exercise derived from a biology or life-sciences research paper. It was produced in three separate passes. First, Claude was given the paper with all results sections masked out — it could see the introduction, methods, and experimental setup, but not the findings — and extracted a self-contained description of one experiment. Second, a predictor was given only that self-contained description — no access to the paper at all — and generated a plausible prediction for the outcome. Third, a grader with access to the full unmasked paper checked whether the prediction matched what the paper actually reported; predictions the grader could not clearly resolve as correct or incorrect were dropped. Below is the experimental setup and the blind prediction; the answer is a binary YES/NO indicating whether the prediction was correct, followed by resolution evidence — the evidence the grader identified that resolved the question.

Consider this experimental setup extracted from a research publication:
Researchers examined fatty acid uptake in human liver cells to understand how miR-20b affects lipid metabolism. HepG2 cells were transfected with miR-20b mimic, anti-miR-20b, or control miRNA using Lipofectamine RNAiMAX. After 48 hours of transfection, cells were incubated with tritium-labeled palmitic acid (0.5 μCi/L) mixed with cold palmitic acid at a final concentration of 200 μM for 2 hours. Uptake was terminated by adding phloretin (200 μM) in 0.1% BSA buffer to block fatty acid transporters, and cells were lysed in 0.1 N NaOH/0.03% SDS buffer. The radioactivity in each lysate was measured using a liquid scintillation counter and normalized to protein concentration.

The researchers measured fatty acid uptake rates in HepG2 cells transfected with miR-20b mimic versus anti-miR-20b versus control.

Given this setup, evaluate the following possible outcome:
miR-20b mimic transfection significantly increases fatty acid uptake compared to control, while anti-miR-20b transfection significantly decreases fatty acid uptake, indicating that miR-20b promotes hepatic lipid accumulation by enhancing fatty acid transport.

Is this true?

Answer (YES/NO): NO